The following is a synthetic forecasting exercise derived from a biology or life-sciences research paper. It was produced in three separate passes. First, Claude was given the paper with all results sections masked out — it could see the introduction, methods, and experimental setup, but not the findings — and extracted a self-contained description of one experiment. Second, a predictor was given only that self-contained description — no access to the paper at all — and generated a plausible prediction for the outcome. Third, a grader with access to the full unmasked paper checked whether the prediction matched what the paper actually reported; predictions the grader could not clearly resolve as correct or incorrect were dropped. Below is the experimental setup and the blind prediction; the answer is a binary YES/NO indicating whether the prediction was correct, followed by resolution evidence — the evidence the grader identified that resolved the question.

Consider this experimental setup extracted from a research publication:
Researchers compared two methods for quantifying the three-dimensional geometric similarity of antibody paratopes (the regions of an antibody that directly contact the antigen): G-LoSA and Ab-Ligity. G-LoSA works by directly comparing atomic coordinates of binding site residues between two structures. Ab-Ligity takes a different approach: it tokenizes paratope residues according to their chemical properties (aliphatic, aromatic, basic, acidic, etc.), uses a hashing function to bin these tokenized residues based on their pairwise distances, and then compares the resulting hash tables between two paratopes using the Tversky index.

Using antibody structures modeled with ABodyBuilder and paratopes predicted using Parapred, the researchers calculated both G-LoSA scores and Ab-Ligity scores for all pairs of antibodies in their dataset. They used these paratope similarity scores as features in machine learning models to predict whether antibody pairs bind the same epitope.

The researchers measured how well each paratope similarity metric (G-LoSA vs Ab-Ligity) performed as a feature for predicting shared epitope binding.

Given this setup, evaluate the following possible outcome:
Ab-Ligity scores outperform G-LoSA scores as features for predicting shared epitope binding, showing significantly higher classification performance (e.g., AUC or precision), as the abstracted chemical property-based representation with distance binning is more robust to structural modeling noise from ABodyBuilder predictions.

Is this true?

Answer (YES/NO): NO